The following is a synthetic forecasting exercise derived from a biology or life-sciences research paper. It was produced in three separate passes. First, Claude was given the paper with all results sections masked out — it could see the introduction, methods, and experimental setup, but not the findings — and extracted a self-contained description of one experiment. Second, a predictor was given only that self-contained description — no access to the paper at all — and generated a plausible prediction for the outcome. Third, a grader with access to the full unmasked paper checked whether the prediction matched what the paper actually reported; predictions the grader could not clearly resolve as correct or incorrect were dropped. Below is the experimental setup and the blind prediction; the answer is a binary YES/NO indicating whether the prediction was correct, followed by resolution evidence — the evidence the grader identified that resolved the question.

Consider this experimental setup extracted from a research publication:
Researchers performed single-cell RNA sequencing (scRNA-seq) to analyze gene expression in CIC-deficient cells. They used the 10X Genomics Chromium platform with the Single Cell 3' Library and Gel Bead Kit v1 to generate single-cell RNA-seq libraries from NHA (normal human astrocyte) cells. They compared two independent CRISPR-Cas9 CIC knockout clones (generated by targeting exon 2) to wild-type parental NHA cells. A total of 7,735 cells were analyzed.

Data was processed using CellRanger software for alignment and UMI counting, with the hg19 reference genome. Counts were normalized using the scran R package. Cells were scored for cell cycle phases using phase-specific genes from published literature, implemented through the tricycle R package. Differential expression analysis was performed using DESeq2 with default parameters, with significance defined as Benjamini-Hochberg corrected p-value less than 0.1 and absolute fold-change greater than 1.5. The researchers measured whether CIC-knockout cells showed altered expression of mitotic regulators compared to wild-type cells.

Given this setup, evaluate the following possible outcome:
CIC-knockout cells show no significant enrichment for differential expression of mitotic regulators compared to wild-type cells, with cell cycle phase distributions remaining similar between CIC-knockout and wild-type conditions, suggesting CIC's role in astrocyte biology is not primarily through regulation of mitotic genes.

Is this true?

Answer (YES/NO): NO